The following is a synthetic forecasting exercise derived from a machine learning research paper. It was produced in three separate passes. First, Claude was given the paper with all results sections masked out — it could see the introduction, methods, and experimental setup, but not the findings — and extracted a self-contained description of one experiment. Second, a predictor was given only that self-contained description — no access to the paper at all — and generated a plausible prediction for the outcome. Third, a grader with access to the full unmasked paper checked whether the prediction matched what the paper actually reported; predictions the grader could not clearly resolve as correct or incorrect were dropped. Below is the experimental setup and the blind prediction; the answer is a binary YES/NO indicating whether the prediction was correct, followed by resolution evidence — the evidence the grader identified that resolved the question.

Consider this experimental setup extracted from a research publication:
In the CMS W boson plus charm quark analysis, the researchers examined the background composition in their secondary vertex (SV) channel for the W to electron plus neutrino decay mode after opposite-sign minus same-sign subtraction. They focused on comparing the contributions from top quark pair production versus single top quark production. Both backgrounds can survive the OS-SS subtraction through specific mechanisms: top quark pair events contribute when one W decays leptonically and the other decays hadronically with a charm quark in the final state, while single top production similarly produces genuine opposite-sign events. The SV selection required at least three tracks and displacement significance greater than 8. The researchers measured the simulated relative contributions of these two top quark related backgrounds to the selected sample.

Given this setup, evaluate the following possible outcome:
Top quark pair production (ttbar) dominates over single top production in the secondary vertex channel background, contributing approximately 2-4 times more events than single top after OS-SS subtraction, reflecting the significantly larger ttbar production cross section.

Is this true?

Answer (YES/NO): NO